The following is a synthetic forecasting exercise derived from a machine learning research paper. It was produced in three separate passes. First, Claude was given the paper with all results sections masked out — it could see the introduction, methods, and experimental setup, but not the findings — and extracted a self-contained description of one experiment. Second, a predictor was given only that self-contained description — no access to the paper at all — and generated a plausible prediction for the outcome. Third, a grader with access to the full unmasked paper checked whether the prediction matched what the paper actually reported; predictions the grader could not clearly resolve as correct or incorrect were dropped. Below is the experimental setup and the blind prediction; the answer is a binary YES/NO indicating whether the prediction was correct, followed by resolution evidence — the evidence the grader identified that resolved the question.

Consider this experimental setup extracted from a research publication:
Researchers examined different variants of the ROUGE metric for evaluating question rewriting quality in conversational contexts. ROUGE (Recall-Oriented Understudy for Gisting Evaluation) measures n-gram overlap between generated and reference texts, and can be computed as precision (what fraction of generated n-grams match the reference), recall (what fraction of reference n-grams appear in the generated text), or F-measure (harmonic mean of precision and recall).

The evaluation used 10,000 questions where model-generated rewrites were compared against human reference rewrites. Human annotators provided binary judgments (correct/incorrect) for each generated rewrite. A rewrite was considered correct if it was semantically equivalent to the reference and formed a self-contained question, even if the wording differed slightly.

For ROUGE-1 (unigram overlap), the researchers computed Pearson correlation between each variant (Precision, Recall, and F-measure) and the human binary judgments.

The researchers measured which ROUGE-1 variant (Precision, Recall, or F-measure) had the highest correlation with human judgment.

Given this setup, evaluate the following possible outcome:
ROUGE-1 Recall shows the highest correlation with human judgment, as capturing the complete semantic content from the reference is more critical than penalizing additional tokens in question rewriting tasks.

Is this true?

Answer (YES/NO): YES